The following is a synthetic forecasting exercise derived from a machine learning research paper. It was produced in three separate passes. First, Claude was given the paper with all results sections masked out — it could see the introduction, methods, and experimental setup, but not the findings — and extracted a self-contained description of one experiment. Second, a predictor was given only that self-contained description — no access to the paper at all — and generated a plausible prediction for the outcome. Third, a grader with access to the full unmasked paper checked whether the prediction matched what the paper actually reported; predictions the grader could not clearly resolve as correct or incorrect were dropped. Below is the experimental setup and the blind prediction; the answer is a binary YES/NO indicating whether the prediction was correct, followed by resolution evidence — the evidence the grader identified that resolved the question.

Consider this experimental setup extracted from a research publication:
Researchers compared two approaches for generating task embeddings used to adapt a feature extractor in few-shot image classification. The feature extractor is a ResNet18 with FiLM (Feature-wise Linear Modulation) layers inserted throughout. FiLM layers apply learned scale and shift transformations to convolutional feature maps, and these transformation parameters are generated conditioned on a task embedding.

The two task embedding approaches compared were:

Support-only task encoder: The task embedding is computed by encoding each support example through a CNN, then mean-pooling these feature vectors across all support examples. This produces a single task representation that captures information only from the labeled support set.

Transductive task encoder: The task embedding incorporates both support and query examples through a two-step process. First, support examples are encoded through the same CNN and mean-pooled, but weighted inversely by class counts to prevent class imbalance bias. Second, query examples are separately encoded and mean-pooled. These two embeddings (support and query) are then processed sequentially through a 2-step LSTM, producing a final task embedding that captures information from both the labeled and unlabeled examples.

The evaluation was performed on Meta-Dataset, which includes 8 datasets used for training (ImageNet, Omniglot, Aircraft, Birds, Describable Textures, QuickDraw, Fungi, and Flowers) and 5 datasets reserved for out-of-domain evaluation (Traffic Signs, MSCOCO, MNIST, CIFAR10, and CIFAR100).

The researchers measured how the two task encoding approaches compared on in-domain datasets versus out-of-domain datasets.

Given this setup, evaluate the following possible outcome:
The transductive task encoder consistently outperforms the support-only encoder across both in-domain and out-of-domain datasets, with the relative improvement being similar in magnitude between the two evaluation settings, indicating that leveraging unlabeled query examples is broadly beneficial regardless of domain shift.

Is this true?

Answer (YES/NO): NO